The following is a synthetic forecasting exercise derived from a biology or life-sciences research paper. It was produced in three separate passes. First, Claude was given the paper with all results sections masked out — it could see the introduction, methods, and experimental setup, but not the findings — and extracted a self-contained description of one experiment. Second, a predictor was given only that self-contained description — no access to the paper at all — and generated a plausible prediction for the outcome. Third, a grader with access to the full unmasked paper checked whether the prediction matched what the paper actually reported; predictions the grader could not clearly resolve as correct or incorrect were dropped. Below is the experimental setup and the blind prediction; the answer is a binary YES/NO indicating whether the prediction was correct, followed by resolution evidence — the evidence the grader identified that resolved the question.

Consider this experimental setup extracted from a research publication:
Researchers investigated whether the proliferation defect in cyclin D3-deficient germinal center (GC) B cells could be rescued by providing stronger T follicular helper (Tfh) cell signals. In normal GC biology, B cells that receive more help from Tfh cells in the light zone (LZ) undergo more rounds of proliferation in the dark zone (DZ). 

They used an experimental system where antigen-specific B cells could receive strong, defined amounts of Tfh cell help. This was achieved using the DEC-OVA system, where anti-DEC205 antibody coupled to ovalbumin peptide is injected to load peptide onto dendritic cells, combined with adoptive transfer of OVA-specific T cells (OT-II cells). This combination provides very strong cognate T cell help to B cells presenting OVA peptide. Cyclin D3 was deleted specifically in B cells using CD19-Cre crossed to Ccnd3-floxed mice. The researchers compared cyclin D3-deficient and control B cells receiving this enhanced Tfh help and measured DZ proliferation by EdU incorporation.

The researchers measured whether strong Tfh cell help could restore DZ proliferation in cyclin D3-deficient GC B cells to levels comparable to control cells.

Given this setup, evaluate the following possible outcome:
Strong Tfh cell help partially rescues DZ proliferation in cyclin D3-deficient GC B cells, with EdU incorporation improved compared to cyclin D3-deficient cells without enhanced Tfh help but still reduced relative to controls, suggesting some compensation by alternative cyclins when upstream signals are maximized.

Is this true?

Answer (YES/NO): NO